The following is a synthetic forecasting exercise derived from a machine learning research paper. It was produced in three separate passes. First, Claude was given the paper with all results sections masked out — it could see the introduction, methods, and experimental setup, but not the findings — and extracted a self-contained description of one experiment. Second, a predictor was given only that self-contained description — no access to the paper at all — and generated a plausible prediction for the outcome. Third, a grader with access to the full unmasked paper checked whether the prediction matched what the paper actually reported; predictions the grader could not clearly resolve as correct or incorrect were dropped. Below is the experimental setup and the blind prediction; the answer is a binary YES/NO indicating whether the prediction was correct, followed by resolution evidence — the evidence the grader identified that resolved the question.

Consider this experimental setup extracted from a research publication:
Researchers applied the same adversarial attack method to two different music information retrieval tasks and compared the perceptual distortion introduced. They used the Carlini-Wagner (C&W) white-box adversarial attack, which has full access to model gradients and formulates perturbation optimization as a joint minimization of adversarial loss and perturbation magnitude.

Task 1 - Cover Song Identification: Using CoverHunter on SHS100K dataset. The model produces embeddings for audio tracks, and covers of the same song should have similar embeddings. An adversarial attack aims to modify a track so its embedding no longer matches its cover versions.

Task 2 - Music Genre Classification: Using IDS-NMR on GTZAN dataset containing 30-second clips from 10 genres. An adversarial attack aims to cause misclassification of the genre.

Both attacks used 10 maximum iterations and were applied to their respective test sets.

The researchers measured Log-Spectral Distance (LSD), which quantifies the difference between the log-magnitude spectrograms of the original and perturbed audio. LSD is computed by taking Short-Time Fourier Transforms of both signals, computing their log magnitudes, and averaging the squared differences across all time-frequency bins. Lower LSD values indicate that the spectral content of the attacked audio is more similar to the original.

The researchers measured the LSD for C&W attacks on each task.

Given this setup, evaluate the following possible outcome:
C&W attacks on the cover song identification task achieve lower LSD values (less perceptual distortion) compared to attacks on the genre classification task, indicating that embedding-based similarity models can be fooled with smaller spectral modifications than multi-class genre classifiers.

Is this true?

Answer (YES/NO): YES